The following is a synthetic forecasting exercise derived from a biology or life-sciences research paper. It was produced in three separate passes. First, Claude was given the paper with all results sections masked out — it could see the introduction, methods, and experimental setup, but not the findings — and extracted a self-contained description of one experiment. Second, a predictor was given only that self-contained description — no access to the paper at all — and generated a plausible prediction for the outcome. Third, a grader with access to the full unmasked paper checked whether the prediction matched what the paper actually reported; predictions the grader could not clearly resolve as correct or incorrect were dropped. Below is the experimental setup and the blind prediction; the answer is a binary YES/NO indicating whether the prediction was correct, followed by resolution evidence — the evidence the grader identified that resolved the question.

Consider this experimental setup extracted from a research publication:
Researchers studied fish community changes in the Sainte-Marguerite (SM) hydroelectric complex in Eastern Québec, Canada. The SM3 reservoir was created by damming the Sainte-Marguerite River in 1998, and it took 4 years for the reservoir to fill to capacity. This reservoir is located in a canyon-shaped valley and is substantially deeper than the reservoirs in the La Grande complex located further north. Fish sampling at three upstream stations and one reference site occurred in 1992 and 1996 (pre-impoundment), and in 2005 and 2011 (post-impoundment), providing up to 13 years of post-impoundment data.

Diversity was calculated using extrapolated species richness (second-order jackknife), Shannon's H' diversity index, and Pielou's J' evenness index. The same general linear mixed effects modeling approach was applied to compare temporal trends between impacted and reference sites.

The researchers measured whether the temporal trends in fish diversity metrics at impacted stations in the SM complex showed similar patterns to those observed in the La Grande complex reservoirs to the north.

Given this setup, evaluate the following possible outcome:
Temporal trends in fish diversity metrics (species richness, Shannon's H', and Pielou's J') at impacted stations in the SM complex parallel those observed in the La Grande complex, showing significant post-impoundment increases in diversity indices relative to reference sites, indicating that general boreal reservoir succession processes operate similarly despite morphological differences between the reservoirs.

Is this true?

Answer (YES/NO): NO